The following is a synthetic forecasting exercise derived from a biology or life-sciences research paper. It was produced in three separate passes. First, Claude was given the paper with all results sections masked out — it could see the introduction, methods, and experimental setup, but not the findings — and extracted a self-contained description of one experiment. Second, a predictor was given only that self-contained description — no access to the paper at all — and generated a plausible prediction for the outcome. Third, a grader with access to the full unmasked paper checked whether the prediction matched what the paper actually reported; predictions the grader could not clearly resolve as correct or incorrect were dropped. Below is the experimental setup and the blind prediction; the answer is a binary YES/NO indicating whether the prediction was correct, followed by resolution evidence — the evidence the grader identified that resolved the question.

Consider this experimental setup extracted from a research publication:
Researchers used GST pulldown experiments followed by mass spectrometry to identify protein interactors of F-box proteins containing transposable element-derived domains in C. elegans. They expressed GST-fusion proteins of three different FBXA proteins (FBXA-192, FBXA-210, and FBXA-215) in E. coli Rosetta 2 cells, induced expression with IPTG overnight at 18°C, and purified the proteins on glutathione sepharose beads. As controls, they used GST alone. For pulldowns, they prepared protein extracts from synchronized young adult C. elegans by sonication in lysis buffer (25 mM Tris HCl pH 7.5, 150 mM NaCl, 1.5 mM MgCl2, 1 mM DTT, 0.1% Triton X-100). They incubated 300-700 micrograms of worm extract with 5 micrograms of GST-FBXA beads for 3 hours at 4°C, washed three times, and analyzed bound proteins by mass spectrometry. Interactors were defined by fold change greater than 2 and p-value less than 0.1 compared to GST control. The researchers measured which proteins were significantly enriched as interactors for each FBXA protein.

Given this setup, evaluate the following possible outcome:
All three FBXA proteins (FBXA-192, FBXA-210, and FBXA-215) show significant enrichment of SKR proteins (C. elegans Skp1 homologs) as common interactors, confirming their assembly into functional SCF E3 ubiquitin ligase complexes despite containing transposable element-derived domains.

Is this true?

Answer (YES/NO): YES